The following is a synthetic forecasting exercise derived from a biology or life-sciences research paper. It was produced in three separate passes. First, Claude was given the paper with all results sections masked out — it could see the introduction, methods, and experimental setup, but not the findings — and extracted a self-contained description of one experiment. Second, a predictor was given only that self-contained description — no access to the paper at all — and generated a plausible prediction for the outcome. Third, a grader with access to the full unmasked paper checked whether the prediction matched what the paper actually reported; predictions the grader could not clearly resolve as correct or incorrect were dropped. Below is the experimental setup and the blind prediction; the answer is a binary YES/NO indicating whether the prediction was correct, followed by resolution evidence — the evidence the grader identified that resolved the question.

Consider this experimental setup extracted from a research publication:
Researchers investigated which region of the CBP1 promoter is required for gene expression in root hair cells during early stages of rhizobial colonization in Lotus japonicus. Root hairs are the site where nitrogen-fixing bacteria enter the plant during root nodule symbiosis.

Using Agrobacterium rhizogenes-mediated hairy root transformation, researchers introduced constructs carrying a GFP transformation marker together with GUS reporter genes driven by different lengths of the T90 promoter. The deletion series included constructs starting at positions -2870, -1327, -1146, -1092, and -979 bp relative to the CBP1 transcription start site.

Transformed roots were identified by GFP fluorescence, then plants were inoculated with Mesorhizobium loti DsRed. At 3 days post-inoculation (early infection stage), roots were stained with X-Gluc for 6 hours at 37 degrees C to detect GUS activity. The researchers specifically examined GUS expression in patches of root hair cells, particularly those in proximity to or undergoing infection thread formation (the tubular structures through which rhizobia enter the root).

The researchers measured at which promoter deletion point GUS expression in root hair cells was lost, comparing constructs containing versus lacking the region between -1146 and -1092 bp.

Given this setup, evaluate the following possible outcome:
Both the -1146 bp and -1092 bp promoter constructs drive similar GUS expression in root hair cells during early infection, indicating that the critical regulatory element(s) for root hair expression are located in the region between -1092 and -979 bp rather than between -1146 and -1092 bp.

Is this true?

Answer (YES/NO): NO